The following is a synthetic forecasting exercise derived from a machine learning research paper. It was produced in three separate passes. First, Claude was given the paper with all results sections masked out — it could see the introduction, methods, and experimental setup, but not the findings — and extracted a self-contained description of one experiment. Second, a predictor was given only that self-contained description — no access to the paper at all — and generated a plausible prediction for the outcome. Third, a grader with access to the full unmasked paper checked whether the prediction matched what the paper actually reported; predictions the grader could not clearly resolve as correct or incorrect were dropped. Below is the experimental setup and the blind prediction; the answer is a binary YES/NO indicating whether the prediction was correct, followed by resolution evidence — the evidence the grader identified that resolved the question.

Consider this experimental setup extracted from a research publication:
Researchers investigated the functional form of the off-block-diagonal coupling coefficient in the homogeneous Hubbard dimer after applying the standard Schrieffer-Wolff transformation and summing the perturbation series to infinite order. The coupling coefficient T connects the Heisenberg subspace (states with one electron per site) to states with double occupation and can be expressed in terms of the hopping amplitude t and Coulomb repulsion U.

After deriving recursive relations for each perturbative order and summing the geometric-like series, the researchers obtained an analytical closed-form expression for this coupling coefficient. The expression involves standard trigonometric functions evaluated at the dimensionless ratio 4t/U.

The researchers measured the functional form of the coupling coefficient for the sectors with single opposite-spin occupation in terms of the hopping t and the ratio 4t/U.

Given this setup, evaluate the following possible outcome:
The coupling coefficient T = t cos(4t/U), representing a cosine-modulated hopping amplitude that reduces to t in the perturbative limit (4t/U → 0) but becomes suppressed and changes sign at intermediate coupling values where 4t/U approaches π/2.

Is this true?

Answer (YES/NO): NO